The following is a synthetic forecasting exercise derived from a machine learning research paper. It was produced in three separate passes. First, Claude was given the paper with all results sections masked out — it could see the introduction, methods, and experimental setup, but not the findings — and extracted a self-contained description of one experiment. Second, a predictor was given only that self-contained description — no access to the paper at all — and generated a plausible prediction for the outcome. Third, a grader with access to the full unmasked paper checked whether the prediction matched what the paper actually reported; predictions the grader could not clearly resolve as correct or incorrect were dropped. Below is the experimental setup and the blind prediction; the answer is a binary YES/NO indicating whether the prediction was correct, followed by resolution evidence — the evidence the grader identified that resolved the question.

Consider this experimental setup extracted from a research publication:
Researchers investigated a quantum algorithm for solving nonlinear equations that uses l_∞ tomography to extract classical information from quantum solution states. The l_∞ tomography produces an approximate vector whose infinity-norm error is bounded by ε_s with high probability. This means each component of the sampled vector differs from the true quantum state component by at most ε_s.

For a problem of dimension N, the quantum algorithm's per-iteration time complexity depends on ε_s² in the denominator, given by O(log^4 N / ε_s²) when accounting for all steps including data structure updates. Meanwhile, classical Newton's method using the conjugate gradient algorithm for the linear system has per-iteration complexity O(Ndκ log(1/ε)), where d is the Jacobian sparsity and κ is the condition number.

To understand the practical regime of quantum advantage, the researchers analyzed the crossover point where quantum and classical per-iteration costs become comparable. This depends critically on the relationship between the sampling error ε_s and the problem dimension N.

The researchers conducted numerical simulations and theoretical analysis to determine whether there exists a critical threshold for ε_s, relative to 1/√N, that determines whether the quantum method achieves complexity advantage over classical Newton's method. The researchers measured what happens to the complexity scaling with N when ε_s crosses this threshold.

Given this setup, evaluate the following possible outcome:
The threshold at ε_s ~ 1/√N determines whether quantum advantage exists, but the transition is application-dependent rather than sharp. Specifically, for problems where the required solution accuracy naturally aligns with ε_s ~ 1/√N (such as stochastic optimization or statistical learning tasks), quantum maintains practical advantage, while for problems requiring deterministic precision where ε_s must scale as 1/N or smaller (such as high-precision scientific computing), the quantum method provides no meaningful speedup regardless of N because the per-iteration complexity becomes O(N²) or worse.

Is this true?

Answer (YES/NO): NO